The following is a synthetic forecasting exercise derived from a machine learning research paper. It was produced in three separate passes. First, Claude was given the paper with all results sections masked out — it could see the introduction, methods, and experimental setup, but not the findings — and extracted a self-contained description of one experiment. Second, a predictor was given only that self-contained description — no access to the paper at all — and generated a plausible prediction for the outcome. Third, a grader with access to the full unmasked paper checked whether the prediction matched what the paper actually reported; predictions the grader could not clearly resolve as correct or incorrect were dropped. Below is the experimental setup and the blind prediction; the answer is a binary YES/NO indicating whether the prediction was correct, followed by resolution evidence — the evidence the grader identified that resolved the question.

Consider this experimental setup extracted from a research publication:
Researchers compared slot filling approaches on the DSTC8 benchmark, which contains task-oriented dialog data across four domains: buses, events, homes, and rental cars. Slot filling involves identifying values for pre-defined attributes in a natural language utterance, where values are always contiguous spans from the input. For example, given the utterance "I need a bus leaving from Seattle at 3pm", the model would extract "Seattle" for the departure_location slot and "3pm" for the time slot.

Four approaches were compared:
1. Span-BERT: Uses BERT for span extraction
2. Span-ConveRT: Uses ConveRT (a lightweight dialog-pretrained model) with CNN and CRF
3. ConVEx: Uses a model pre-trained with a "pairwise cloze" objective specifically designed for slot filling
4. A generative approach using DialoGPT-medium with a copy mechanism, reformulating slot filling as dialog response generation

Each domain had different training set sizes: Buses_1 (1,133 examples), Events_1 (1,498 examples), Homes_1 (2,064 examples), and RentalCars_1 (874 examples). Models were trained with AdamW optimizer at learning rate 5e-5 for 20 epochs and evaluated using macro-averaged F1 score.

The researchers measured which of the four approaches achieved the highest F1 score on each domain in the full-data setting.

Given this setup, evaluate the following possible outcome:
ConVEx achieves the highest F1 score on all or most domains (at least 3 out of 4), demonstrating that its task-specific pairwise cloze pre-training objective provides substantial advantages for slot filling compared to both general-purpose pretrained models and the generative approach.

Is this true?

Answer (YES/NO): NO